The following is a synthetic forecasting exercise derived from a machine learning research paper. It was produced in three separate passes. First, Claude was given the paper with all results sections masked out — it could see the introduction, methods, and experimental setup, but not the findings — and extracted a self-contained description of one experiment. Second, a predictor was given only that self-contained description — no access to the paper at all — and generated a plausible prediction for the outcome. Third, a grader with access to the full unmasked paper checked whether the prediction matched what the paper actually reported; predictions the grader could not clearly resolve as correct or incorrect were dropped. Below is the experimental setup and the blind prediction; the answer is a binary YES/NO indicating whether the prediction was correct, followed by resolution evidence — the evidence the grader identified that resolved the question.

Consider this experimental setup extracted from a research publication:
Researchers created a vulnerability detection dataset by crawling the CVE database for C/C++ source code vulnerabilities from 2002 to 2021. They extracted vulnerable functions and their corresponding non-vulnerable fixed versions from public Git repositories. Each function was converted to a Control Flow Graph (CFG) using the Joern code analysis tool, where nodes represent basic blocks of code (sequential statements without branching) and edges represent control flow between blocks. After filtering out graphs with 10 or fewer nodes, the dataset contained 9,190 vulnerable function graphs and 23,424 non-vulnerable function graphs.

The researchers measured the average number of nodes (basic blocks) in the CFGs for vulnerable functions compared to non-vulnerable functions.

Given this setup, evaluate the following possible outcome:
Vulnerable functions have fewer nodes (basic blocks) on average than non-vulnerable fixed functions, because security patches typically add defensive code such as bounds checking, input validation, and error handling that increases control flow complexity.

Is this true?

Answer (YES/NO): YES